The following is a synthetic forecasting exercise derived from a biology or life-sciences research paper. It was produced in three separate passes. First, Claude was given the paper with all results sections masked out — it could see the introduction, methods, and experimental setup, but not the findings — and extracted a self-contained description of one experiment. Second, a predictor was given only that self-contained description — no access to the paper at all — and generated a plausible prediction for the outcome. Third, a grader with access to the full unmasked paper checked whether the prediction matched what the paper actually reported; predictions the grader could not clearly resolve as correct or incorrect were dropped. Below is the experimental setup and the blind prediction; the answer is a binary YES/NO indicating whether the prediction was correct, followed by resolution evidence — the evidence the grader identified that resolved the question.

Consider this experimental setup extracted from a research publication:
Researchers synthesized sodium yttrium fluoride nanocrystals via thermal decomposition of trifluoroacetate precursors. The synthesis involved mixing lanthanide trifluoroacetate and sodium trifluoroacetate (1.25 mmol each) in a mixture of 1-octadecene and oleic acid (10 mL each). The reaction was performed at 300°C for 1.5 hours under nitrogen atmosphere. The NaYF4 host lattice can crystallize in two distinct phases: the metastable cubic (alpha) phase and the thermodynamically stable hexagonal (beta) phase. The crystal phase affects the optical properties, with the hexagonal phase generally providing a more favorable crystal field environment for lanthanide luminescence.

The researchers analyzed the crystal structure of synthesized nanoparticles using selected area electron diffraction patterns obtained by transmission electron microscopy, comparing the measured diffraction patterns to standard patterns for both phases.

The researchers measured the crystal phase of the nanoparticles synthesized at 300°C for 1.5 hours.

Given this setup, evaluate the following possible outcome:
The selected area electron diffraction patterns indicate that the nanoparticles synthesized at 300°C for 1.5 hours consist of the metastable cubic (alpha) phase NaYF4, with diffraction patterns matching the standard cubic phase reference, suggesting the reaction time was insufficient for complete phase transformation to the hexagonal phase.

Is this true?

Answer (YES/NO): YES